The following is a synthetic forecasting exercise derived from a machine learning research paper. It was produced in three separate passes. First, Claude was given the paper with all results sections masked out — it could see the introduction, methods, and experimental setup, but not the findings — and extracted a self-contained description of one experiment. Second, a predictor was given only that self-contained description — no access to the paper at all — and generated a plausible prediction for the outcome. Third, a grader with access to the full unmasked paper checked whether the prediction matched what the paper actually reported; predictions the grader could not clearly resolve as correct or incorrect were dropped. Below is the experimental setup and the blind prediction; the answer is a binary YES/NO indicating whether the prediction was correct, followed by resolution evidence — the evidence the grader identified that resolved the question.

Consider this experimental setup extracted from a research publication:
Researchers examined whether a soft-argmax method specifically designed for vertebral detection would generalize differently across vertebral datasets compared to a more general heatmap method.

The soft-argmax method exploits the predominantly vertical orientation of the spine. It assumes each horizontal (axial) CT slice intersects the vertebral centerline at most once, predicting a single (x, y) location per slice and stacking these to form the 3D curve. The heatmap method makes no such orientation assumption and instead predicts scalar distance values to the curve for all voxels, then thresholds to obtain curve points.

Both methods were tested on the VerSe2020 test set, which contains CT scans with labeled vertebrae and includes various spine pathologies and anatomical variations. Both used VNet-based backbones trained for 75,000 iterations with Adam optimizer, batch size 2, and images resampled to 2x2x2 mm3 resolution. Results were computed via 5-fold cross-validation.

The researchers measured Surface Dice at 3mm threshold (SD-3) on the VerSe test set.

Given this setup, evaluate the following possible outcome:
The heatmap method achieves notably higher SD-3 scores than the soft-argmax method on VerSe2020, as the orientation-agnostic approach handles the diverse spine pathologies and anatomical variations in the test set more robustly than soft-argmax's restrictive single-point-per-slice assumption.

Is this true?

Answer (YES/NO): NO